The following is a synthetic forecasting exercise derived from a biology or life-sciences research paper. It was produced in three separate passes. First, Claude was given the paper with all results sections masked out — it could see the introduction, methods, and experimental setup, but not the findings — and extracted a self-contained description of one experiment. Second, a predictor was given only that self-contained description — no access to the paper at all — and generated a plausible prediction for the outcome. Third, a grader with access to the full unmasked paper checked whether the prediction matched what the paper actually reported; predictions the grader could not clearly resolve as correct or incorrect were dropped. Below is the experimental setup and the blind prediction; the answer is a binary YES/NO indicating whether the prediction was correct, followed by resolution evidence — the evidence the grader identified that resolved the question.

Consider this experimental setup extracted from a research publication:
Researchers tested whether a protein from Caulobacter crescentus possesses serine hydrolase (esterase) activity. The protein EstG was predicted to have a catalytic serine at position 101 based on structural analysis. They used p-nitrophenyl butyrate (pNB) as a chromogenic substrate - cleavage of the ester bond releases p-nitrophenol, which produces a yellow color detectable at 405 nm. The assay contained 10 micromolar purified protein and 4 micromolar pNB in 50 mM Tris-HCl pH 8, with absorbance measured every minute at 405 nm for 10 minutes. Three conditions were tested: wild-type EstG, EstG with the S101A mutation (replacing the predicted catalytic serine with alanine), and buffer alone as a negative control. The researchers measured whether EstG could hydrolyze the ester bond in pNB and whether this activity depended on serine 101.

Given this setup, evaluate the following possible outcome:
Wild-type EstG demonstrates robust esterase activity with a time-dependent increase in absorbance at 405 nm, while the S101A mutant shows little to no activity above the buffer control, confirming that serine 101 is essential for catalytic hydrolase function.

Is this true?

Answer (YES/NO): YES